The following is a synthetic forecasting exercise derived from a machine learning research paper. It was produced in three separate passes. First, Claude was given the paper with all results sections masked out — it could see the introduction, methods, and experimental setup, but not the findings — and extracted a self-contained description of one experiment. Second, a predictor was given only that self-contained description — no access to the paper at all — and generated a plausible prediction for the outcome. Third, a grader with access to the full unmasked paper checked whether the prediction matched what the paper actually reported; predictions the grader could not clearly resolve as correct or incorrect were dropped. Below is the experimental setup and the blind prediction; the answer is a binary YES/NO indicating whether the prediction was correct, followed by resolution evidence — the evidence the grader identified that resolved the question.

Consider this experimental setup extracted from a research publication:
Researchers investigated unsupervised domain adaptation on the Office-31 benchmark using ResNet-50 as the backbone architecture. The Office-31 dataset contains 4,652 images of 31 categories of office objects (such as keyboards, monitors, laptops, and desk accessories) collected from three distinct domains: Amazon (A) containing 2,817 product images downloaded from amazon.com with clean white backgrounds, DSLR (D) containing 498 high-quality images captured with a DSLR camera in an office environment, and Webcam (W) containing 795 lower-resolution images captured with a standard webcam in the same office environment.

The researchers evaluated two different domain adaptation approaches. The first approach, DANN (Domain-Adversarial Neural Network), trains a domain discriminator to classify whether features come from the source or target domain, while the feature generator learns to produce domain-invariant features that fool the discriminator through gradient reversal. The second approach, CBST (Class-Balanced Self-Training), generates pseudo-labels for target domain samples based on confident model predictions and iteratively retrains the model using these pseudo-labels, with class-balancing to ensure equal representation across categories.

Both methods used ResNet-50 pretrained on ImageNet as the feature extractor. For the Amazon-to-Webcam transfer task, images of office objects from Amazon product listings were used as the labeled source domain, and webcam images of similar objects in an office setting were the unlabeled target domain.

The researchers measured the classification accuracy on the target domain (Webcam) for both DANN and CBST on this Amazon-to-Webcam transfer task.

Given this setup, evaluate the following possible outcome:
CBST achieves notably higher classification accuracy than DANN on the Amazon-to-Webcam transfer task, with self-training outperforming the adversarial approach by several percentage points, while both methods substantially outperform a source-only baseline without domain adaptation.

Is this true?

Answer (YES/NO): YES